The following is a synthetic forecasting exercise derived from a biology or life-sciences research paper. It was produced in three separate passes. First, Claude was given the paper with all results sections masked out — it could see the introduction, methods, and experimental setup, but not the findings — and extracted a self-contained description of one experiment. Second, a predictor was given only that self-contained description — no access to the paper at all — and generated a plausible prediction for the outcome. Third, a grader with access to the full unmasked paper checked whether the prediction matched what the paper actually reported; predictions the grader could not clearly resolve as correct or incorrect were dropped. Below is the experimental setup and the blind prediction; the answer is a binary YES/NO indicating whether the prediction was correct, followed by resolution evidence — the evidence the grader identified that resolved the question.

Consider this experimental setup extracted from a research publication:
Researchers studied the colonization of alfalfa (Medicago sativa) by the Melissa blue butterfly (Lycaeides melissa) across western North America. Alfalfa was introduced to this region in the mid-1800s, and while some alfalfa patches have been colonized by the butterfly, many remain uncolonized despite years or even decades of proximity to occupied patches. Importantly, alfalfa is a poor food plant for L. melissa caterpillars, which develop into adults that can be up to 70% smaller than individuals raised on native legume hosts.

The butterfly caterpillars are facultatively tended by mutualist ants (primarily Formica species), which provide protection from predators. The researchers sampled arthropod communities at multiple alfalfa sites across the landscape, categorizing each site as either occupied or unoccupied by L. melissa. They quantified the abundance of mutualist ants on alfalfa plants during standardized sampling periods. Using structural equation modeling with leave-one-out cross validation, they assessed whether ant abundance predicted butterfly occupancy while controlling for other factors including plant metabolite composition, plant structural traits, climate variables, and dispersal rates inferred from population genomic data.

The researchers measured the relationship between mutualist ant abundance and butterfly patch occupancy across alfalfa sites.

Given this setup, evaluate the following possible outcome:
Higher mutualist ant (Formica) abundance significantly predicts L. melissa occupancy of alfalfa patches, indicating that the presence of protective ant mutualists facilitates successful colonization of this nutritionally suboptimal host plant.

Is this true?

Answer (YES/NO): YES